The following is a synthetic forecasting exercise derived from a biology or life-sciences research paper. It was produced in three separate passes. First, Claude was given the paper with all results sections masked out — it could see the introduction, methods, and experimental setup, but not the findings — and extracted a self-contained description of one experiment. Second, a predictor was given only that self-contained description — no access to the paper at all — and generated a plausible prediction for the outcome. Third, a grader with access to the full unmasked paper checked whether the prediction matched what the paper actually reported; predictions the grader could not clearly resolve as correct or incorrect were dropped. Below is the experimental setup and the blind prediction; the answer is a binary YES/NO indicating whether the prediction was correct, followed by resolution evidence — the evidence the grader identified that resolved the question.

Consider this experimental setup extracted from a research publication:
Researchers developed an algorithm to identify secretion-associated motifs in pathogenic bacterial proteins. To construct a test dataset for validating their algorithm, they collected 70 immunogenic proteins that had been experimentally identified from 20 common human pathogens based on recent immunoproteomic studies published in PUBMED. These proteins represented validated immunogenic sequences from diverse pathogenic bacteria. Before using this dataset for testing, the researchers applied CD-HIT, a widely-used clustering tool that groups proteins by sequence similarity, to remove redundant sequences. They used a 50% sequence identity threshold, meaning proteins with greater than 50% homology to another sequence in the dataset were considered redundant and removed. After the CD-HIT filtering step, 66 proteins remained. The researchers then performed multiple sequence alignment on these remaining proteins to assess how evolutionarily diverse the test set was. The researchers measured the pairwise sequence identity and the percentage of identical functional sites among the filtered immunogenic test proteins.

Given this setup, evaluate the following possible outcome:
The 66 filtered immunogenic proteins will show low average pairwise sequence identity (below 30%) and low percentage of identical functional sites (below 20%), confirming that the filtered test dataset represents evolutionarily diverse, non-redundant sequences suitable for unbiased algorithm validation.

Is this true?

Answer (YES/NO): YES